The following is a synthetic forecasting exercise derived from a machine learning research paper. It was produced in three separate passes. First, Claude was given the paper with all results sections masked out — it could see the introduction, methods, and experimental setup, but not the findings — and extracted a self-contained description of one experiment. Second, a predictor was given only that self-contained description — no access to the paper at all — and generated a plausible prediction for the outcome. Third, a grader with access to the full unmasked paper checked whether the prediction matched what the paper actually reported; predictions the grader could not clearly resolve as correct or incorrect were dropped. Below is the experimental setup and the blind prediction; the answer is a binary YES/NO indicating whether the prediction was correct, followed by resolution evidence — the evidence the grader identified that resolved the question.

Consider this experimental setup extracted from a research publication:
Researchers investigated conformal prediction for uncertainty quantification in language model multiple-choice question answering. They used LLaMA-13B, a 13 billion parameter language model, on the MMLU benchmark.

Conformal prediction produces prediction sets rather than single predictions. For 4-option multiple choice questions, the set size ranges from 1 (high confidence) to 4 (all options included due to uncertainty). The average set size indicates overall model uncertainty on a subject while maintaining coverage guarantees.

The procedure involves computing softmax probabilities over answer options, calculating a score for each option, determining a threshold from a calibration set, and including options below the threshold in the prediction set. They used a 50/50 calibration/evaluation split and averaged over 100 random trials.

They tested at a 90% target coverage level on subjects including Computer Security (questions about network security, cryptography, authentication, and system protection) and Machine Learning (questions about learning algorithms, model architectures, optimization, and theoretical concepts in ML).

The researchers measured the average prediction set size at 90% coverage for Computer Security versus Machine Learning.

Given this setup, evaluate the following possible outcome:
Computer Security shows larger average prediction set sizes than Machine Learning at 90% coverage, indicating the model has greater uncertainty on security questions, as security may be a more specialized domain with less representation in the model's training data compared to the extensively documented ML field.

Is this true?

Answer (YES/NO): NO